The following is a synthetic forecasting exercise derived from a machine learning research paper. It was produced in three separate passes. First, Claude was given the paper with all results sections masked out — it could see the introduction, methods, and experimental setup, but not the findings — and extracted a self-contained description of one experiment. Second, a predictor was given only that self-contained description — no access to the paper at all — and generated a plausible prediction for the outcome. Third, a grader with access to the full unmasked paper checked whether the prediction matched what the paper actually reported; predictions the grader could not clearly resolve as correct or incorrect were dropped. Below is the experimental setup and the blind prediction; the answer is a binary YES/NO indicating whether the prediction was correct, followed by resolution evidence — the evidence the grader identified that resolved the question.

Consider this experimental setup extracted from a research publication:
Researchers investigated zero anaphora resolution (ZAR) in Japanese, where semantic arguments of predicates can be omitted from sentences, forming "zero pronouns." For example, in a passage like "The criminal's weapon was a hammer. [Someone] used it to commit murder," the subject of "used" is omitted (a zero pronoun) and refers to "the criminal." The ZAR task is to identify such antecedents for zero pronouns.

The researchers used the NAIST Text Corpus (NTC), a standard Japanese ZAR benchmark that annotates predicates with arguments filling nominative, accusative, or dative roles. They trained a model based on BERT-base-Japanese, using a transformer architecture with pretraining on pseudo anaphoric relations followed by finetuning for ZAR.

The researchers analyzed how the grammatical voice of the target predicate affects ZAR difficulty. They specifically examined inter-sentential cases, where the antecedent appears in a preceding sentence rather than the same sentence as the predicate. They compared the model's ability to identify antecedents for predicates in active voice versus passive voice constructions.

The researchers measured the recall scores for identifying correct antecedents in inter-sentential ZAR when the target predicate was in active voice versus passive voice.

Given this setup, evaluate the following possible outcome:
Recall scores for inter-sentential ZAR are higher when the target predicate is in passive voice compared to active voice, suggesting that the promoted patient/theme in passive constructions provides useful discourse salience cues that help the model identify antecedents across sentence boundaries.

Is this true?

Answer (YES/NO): NO